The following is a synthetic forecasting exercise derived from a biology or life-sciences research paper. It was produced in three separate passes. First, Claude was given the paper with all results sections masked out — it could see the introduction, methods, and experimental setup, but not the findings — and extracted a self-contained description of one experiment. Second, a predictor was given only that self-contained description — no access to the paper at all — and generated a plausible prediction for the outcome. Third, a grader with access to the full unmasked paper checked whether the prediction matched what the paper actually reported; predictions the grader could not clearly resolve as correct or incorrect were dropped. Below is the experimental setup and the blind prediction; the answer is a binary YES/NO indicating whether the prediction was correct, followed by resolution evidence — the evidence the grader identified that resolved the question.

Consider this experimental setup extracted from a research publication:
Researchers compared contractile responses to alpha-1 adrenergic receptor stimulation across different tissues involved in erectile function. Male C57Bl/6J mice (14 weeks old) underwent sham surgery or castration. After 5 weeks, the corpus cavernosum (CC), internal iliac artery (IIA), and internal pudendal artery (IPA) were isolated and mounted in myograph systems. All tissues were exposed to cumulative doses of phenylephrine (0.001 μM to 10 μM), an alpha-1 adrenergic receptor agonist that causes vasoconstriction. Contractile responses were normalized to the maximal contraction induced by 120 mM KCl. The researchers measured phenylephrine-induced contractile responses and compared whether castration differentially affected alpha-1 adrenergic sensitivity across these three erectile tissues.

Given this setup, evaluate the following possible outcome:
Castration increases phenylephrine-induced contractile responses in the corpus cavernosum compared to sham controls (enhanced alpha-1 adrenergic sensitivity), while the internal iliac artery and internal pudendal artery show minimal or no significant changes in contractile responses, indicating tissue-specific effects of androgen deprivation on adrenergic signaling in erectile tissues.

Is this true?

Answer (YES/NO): NO